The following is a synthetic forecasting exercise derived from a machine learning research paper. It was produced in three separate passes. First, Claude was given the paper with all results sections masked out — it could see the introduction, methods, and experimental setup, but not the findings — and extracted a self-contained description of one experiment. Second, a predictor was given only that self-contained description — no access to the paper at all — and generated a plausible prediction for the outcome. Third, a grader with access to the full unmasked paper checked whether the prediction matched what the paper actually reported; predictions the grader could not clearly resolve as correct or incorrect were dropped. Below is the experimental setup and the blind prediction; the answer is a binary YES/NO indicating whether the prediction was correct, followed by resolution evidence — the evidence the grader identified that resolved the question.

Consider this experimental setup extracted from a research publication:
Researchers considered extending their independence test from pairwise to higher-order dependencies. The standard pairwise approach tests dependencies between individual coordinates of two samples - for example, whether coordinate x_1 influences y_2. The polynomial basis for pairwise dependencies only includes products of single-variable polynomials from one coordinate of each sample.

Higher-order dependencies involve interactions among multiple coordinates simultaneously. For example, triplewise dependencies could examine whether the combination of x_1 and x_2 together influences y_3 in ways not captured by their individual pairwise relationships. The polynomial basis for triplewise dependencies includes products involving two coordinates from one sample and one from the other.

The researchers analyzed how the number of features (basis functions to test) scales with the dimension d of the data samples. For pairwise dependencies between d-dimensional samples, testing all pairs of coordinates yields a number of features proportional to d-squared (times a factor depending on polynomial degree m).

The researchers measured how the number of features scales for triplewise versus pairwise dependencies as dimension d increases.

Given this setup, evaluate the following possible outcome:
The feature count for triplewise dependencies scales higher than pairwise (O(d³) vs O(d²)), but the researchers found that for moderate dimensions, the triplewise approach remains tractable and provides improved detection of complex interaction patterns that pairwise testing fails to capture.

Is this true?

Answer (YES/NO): NO